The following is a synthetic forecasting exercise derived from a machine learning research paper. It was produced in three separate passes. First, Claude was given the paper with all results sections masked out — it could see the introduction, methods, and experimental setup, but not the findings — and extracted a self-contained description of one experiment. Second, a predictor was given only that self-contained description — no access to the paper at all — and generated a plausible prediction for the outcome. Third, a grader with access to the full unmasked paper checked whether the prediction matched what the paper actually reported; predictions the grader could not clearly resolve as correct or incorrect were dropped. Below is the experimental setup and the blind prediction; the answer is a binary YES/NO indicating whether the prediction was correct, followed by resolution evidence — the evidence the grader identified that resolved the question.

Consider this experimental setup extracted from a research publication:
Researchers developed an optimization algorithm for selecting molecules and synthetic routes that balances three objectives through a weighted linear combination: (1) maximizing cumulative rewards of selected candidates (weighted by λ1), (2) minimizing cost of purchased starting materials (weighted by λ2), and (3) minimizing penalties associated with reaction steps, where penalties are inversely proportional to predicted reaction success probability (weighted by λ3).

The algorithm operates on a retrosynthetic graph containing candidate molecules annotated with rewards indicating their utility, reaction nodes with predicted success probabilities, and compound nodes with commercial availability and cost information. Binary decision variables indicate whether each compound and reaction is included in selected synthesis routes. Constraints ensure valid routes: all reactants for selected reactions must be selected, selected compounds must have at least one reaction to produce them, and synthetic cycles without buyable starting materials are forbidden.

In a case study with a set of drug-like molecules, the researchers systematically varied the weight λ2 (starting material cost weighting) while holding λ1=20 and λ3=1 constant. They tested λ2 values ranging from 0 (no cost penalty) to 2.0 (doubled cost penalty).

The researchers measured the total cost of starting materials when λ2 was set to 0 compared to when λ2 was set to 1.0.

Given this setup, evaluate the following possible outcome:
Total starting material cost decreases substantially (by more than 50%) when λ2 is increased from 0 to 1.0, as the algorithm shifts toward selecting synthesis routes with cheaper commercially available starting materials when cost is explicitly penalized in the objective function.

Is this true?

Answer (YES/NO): YES